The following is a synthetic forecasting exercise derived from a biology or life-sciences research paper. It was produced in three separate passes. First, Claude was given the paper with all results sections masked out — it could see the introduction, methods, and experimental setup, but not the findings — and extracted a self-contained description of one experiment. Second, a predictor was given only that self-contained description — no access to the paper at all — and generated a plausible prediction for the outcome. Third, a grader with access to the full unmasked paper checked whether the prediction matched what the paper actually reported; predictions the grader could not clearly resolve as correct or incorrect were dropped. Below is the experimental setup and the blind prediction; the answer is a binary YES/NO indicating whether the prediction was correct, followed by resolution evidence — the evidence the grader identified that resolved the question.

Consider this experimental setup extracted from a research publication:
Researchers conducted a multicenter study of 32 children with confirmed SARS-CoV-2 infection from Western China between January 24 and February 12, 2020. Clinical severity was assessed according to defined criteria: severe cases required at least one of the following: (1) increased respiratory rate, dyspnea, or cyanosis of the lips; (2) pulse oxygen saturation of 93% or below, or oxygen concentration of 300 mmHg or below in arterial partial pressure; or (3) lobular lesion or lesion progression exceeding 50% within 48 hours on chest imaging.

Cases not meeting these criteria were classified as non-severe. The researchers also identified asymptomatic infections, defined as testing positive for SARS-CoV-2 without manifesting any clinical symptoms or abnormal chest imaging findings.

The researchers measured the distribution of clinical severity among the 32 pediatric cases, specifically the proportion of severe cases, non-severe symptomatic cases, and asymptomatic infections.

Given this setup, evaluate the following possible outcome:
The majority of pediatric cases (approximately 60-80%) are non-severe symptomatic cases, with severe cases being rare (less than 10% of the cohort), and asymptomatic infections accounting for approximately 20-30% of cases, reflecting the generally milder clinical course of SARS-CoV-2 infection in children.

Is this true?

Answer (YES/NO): NO